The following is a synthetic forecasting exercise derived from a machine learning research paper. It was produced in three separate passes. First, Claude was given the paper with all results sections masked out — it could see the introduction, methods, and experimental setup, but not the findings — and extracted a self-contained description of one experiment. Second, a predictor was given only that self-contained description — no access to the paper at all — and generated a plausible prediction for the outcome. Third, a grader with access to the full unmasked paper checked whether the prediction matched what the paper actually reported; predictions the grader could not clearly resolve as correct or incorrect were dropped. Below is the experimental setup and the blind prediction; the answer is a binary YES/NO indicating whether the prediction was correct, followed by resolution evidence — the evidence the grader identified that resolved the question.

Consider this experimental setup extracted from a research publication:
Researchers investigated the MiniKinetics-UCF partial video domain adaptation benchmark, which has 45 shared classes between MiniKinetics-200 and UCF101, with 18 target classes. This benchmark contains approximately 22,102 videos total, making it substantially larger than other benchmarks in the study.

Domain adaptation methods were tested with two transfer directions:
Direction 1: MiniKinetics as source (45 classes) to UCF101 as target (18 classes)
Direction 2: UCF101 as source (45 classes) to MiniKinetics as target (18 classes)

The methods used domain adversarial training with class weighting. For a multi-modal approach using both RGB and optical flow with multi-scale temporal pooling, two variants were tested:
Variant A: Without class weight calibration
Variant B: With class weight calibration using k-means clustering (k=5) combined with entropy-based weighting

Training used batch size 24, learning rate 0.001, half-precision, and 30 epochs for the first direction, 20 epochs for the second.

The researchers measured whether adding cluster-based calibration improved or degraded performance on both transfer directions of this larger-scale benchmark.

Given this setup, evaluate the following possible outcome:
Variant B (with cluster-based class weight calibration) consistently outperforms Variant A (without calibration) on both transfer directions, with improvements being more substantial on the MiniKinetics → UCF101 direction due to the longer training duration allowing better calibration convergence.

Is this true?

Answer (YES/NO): NO